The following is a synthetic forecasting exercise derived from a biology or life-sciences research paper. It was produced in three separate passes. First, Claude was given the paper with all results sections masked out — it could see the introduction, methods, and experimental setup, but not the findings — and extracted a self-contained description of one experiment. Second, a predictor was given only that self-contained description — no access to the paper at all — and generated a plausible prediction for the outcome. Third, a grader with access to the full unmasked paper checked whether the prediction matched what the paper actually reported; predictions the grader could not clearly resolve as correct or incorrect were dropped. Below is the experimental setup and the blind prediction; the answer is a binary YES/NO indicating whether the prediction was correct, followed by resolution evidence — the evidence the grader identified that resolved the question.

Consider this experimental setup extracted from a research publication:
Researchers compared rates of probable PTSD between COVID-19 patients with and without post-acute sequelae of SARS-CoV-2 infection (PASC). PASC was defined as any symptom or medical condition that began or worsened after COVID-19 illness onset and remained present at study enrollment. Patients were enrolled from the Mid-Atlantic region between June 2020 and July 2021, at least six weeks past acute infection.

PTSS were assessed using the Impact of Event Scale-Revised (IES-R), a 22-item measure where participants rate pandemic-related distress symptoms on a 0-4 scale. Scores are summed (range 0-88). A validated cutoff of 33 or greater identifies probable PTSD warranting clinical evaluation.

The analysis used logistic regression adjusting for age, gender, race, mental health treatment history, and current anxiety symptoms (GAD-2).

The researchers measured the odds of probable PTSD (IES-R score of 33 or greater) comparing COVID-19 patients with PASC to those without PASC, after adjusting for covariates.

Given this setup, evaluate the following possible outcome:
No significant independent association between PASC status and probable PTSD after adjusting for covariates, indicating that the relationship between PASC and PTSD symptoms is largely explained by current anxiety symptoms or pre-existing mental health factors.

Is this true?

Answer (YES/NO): NO